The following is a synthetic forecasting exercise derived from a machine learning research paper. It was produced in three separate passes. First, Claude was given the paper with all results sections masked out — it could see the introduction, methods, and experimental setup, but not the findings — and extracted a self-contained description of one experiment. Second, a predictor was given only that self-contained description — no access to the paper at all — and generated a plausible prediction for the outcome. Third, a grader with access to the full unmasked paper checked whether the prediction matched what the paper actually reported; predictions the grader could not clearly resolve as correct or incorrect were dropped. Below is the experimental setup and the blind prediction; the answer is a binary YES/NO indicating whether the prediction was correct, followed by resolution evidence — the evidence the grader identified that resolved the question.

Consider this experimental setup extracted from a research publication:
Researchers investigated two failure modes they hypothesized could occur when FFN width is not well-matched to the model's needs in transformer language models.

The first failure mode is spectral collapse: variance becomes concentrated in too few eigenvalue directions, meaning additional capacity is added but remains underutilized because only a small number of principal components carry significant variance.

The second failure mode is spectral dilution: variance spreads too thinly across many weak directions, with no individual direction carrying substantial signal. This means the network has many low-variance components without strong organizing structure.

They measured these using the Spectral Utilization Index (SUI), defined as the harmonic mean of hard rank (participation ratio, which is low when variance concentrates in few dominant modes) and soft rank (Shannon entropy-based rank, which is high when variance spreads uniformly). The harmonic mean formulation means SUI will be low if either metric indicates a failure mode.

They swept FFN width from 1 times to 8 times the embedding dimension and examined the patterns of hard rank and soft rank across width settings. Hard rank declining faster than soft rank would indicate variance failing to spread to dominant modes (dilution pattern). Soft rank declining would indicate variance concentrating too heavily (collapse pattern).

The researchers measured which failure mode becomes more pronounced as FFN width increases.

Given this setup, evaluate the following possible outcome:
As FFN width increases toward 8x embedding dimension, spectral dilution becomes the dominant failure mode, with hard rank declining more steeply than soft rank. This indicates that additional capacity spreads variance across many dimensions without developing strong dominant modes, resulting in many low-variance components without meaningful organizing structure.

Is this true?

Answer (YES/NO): NO